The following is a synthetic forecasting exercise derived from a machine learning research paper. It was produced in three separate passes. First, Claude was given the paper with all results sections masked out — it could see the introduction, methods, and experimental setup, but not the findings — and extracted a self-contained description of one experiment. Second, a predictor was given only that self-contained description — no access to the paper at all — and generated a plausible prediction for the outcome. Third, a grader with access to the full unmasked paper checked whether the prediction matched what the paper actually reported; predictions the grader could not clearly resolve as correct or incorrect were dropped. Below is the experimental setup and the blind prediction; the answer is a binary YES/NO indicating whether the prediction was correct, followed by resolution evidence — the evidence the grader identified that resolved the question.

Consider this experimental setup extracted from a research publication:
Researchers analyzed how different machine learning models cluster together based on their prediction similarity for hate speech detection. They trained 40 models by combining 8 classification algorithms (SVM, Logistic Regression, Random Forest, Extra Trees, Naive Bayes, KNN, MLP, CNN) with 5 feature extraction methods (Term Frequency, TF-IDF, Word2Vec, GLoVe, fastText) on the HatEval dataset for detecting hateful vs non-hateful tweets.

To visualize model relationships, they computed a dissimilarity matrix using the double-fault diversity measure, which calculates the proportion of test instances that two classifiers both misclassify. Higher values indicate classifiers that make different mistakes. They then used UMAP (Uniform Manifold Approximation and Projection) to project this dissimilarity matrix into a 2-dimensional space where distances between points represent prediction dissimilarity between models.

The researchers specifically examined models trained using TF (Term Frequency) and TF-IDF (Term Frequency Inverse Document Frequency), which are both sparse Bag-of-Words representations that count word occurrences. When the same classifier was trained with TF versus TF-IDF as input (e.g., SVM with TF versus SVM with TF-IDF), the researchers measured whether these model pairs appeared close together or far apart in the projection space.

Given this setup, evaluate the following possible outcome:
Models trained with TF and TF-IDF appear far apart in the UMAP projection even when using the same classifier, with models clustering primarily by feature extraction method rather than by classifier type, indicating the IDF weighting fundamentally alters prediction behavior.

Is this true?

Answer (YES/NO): NO